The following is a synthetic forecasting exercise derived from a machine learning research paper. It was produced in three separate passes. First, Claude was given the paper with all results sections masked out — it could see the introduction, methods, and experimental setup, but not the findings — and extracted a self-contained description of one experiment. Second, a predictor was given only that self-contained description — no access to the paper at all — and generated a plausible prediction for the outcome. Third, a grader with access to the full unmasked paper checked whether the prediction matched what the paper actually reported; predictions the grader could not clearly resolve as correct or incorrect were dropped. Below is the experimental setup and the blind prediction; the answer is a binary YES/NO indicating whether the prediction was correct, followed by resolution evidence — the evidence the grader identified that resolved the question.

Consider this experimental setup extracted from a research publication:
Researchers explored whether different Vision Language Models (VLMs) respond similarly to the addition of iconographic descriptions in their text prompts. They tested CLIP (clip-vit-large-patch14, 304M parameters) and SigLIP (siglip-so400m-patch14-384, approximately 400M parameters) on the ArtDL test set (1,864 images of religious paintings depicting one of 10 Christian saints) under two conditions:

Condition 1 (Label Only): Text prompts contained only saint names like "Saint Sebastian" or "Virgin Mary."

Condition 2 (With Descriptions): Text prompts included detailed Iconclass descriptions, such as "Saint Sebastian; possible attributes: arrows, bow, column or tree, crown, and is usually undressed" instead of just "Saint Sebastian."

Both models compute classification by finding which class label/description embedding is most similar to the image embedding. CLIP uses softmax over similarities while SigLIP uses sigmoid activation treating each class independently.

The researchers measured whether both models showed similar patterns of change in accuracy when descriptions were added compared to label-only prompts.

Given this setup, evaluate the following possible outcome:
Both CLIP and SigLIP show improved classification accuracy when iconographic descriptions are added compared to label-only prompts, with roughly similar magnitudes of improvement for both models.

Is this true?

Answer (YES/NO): YES